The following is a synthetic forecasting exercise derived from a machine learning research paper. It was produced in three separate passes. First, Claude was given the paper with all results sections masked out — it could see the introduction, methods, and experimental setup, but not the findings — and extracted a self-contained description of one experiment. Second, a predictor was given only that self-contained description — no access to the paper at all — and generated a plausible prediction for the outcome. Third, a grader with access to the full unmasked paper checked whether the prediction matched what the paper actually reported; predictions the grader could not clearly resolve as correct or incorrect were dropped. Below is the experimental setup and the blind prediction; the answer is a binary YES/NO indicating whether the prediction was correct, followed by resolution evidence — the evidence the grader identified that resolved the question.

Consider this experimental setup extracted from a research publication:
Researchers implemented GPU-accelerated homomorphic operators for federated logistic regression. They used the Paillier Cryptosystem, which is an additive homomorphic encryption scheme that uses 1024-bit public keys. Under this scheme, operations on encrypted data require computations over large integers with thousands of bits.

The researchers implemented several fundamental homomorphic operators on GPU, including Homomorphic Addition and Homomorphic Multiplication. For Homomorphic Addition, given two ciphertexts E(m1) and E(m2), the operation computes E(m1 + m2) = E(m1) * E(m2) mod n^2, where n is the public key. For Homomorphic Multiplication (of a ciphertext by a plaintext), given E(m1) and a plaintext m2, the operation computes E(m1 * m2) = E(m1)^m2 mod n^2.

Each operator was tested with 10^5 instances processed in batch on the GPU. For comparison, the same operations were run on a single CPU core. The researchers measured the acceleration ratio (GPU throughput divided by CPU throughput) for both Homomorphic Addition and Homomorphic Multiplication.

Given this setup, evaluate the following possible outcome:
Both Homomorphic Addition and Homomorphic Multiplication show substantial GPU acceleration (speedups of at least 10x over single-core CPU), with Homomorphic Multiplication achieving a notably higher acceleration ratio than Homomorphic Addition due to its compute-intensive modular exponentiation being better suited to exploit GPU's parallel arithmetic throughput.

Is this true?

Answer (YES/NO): YES